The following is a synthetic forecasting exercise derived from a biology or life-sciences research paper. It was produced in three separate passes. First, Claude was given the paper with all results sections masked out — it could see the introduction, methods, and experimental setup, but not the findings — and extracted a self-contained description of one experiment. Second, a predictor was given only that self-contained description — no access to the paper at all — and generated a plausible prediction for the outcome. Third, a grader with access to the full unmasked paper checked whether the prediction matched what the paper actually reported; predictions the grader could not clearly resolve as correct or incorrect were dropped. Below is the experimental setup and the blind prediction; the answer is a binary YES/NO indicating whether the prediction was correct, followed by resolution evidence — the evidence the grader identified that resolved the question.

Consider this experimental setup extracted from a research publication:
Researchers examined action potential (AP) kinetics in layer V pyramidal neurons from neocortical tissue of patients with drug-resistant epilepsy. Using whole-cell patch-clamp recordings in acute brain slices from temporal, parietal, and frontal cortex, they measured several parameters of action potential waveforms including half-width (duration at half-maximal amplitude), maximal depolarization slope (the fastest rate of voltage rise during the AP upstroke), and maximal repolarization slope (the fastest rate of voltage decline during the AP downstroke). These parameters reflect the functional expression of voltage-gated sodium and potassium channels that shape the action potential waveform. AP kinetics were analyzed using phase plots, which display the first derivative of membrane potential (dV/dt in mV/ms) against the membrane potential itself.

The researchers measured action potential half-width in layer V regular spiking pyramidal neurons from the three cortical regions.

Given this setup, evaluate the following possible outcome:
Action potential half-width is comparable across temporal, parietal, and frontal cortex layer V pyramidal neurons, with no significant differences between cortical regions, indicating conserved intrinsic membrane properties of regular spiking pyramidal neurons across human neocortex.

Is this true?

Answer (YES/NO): NO